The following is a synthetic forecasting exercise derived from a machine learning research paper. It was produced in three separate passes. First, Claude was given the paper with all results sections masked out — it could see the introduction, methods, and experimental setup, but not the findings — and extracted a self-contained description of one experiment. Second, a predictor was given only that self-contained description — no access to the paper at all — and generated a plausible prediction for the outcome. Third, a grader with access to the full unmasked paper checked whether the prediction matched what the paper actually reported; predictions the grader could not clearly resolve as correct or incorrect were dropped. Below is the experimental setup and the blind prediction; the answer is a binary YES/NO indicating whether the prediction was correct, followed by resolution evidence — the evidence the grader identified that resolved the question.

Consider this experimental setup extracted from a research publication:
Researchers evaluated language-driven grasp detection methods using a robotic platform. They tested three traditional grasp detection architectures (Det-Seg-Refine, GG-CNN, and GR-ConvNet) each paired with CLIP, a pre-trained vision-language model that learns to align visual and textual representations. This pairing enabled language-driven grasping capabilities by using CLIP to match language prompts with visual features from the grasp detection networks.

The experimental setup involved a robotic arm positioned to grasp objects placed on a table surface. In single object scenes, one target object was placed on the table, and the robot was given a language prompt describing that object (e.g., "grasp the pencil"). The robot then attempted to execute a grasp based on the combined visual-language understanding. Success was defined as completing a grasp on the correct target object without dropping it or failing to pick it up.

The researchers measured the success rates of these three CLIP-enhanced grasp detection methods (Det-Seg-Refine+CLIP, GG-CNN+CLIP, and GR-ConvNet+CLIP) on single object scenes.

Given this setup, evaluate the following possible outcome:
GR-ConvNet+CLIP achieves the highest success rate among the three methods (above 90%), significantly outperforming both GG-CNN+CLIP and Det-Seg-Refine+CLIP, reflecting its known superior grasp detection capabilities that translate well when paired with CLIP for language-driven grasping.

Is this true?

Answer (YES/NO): NO